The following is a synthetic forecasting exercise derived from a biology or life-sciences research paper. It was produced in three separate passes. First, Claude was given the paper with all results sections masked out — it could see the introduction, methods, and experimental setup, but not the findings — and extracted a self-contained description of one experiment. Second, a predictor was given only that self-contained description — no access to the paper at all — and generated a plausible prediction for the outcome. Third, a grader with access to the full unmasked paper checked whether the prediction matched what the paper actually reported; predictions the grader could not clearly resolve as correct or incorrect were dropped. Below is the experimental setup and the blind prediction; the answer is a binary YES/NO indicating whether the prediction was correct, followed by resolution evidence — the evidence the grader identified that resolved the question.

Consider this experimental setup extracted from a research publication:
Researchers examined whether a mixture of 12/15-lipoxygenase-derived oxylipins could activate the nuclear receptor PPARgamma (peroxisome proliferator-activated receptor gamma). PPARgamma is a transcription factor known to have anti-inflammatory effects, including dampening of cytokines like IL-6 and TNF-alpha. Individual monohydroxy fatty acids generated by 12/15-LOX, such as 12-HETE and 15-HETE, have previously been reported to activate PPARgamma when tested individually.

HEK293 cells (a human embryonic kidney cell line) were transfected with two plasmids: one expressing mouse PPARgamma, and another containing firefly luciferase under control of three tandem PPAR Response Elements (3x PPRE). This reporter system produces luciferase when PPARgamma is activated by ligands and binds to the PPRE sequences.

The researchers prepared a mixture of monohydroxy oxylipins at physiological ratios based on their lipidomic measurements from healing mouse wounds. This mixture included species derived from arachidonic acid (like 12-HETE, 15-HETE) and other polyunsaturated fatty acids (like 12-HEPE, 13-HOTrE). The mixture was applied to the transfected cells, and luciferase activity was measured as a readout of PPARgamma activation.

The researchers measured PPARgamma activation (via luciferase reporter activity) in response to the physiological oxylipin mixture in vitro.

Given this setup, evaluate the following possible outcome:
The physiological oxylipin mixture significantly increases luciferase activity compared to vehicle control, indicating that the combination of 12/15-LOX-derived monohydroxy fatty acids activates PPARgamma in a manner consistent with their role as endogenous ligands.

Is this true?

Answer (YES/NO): NO